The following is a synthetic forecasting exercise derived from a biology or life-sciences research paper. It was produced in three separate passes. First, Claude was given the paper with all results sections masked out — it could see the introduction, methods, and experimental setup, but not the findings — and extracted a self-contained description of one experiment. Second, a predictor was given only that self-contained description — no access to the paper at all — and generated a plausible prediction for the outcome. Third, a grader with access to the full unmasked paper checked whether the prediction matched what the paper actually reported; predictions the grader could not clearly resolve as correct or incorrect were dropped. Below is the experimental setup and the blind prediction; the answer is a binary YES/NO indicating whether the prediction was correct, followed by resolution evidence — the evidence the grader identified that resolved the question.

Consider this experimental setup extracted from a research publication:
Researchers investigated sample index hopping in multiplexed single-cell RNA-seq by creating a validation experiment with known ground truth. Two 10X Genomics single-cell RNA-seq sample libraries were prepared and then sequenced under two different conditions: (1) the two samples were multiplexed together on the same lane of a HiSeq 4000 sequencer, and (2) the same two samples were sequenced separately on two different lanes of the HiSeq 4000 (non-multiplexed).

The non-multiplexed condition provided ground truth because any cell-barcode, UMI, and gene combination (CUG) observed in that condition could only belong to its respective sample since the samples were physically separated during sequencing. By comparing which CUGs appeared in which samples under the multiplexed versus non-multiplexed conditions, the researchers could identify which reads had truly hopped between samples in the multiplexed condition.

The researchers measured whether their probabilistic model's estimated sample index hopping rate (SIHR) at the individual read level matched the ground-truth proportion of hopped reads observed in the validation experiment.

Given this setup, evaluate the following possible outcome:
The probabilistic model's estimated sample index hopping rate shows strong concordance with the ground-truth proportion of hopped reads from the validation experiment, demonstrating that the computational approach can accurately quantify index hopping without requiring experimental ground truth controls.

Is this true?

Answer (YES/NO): YES